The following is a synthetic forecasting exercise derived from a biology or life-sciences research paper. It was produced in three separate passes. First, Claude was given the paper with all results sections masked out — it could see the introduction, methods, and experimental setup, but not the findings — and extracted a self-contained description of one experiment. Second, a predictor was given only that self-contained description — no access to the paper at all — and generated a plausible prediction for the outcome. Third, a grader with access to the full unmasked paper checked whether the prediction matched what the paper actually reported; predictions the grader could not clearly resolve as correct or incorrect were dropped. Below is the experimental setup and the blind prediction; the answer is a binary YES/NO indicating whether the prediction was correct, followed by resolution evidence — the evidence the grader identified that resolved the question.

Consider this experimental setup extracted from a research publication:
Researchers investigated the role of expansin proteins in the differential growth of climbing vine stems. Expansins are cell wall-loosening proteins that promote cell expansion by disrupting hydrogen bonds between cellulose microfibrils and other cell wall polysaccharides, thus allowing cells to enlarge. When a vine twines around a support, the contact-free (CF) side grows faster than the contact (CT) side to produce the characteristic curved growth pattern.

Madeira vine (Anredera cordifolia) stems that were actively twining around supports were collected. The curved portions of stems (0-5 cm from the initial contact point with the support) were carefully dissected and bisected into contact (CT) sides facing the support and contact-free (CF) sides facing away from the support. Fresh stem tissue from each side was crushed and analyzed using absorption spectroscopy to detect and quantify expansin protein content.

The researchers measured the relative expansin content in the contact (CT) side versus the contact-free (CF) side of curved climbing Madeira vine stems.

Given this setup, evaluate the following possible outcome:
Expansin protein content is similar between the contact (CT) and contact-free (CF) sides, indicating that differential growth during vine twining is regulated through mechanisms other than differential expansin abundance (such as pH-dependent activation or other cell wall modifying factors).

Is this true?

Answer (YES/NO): NO